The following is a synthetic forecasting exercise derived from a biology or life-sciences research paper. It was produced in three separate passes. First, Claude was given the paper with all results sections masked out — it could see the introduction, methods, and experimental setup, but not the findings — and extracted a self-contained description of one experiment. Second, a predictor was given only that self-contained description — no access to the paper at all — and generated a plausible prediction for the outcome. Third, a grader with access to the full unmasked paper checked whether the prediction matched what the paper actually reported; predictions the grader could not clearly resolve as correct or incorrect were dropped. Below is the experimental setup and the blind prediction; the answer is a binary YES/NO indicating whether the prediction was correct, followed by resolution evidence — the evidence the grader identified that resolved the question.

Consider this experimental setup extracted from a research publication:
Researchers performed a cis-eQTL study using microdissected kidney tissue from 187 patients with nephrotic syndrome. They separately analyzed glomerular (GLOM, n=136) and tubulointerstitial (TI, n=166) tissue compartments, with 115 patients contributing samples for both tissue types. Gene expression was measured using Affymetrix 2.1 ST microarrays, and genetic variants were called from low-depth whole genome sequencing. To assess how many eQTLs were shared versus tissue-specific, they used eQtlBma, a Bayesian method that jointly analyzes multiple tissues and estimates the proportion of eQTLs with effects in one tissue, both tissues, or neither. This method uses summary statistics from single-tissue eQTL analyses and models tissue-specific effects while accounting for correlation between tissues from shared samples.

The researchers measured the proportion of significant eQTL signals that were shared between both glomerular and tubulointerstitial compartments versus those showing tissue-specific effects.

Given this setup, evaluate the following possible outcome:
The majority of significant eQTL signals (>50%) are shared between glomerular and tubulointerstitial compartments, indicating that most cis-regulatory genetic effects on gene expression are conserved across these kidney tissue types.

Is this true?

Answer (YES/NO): YES